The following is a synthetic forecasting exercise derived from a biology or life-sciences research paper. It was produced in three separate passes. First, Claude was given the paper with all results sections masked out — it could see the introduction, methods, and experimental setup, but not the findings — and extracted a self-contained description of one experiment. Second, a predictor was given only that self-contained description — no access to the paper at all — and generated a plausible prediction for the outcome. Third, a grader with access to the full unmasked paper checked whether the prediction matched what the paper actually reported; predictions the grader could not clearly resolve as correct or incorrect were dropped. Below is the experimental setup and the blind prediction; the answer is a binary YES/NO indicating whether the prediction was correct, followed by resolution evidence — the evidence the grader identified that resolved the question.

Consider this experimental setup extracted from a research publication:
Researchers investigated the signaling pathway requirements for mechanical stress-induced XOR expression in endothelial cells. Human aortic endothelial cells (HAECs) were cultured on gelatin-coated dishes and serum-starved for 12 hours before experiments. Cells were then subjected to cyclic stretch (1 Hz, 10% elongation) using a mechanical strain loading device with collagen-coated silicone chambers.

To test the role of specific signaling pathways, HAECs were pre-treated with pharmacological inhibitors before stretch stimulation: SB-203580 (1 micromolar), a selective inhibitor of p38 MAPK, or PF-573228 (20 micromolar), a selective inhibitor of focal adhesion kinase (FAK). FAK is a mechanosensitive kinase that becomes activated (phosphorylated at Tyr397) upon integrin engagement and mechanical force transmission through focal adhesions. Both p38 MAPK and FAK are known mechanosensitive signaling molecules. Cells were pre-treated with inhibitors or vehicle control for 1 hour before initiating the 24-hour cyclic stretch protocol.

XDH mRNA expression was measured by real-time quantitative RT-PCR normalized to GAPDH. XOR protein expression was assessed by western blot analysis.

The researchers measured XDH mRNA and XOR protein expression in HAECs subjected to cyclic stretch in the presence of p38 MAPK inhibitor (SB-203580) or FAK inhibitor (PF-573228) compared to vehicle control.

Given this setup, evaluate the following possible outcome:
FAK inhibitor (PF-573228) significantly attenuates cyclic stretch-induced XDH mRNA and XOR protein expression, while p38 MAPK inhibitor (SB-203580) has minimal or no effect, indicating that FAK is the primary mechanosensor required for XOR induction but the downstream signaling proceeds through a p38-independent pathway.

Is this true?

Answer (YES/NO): NO